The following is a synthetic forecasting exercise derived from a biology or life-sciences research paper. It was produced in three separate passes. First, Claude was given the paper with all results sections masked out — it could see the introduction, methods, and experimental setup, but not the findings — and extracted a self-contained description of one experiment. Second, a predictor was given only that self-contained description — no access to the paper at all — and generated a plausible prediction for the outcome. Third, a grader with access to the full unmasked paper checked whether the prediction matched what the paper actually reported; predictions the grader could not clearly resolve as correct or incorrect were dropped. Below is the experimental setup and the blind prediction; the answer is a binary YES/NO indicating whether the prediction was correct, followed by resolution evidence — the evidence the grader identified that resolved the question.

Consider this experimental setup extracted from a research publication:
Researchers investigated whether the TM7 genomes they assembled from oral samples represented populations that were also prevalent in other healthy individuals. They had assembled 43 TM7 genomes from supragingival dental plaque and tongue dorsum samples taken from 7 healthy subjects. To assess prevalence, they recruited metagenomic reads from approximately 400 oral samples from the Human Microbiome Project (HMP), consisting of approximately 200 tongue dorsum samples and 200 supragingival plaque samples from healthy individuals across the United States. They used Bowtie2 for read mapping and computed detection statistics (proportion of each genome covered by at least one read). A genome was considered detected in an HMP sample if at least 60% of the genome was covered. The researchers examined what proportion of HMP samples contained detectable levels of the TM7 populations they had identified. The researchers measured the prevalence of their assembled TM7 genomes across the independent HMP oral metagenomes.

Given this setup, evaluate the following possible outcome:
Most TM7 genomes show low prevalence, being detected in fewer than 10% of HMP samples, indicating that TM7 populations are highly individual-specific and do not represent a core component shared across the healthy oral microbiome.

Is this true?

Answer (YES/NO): NO